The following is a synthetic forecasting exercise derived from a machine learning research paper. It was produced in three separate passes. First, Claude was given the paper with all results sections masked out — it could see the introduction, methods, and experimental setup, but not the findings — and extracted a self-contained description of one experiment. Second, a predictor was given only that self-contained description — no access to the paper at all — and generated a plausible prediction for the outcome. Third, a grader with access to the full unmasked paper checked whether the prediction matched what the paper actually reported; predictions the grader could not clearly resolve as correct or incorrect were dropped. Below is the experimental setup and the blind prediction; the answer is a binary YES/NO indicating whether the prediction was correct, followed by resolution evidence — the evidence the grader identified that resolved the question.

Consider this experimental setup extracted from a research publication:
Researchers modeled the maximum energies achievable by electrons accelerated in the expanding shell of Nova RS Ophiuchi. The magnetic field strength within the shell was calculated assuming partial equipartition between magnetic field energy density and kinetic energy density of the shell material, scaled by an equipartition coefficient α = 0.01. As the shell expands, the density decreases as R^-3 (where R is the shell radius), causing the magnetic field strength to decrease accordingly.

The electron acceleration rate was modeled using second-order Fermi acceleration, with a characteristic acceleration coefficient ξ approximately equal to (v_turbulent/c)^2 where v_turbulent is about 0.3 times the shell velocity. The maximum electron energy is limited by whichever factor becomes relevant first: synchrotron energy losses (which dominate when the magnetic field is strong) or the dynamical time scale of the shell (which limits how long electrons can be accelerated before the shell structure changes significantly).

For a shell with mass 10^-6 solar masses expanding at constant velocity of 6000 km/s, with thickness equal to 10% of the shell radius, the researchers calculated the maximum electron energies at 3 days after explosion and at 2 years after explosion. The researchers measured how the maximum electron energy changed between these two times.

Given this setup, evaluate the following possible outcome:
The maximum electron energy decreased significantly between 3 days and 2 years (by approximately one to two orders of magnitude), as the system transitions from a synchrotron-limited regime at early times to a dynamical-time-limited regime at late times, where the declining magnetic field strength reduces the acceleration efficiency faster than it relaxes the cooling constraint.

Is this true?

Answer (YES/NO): NO